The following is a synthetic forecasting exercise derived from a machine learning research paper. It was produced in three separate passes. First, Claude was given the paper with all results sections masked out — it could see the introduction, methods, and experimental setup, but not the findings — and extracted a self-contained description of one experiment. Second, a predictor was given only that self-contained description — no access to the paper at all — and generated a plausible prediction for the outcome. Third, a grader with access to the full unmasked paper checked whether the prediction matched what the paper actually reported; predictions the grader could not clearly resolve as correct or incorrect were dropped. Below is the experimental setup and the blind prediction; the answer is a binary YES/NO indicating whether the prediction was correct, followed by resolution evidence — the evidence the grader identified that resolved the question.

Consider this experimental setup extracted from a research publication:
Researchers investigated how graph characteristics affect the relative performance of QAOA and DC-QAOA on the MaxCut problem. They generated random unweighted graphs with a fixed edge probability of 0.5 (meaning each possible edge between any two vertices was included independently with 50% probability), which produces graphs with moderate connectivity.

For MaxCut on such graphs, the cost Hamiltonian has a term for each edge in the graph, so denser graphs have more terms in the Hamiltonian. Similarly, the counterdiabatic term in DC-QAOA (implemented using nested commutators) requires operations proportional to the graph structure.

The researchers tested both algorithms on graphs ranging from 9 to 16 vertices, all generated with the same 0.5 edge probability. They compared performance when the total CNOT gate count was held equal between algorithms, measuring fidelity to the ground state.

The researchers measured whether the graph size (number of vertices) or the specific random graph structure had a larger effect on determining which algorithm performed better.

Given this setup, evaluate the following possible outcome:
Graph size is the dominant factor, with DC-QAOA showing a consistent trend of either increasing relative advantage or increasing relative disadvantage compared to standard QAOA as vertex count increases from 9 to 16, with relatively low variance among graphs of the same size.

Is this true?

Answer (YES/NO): YES